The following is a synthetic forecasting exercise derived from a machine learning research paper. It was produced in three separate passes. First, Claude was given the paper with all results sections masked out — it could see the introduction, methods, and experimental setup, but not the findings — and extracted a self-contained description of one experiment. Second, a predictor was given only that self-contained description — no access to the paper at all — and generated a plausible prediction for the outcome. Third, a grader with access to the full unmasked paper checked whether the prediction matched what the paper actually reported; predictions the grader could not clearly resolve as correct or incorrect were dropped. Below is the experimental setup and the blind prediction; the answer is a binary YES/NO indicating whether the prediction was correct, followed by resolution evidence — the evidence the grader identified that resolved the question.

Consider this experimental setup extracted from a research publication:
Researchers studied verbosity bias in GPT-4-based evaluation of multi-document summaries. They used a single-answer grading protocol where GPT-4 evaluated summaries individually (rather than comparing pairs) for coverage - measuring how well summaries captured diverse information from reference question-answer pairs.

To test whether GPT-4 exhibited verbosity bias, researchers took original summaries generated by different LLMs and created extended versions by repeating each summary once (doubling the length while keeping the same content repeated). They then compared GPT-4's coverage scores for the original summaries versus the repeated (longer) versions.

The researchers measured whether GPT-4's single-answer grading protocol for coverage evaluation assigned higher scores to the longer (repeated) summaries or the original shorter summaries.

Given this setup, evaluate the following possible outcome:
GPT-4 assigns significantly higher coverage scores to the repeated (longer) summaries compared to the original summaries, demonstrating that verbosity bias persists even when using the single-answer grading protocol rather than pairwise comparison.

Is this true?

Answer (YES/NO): NO